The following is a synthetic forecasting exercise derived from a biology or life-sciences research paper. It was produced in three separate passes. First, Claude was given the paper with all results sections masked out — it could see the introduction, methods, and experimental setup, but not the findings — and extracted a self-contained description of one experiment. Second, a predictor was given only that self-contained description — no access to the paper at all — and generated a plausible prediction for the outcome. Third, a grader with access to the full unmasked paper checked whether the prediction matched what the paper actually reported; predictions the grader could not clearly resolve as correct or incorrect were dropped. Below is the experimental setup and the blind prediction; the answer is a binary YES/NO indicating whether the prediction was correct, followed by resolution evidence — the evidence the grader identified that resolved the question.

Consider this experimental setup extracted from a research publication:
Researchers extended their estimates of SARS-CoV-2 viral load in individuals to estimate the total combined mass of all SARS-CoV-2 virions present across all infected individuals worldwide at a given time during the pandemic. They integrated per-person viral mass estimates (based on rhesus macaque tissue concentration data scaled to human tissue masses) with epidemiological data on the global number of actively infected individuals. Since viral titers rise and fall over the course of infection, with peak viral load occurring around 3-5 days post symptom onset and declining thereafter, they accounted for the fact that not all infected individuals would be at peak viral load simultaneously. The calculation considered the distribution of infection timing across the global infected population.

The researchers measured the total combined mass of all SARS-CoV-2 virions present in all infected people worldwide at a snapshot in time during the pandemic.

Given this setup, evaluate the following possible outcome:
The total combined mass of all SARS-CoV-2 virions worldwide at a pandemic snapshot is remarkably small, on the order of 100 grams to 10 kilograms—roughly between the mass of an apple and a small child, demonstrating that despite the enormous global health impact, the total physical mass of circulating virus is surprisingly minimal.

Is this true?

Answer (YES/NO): NO